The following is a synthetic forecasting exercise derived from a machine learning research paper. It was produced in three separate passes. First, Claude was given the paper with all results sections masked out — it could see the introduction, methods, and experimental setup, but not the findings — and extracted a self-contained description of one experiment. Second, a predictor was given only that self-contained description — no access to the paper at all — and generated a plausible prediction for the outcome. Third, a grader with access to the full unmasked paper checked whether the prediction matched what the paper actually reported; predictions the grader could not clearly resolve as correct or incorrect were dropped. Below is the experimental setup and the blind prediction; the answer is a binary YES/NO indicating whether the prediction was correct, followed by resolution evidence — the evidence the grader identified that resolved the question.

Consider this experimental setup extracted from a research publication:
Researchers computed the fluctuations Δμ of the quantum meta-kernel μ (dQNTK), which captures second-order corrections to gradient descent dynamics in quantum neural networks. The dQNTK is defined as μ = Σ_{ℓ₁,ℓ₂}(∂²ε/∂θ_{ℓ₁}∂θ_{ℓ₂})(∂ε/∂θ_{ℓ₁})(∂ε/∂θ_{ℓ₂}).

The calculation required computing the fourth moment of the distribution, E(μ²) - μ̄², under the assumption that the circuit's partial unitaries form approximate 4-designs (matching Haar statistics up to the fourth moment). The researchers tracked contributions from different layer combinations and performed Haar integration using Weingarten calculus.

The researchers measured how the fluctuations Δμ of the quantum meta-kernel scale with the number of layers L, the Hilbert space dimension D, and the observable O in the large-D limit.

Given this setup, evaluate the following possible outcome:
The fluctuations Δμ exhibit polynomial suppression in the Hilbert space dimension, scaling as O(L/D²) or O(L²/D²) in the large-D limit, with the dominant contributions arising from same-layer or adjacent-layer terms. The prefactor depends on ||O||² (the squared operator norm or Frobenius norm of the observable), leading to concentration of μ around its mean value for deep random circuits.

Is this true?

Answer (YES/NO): NO